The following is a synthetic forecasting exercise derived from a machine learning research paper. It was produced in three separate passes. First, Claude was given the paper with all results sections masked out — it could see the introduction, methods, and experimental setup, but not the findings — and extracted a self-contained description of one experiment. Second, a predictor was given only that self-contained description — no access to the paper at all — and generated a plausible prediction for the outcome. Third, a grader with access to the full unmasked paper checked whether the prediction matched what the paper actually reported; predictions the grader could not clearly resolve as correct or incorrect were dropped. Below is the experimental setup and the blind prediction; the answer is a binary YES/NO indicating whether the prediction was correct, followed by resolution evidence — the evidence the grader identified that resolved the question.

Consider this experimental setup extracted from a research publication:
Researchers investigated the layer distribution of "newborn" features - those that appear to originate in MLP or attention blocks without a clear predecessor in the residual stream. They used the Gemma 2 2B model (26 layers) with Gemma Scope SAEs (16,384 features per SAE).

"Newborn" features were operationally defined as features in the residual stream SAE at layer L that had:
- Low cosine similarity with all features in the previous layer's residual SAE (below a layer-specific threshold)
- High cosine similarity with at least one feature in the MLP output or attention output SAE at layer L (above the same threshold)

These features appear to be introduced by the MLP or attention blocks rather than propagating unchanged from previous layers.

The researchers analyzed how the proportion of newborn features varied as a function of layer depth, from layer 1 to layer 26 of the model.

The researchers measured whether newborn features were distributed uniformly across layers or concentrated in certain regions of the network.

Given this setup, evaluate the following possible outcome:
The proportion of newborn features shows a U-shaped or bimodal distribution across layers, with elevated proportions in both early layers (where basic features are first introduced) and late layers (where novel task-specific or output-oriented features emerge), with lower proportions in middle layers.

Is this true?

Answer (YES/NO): NO